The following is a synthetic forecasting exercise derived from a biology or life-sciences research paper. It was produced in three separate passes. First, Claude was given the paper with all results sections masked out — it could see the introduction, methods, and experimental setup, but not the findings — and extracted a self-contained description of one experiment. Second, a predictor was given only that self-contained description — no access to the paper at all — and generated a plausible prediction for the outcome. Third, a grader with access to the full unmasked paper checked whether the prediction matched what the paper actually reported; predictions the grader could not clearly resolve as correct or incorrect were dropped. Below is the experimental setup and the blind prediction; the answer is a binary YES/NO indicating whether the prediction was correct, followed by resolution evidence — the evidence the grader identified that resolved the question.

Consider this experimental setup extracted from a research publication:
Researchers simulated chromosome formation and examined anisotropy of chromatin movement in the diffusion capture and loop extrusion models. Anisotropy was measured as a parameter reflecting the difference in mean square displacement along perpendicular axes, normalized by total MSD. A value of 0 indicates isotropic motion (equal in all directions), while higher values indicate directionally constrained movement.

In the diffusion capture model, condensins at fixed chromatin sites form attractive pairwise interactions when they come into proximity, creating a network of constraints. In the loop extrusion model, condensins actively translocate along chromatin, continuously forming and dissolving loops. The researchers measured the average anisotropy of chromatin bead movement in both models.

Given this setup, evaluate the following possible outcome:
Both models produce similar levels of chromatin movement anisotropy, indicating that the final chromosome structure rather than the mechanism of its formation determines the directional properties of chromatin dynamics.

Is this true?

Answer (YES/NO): NO